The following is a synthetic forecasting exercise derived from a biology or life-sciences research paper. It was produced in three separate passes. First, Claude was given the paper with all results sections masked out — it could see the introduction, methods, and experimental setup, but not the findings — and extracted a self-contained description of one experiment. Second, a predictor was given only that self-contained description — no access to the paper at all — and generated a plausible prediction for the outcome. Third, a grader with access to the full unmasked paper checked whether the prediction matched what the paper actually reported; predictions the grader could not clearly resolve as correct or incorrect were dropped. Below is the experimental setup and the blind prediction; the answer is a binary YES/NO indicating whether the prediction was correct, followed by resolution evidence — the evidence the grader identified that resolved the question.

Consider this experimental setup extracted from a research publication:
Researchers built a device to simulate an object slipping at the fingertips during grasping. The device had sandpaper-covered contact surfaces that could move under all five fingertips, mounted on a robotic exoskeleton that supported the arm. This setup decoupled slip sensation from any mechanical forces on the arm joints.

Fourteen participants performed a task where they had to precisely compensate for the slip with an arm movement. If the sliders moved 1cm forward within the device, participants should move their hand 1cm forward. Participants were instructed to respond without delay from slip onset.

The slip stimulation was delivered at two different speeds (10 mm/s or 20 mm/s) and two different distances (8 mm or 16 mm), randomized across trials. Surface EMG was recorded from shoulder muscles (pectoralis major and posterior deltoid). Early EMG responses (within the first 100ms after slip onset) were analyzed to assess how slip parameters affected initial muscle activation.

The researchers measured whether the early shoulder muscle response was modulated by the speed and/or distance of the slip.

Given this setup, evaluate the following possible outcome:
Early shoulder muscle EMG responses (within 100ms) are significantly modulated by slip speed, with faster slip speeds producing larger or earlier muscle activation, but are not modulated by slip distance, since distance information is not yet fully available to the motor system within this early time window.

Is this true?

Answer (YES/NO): YES